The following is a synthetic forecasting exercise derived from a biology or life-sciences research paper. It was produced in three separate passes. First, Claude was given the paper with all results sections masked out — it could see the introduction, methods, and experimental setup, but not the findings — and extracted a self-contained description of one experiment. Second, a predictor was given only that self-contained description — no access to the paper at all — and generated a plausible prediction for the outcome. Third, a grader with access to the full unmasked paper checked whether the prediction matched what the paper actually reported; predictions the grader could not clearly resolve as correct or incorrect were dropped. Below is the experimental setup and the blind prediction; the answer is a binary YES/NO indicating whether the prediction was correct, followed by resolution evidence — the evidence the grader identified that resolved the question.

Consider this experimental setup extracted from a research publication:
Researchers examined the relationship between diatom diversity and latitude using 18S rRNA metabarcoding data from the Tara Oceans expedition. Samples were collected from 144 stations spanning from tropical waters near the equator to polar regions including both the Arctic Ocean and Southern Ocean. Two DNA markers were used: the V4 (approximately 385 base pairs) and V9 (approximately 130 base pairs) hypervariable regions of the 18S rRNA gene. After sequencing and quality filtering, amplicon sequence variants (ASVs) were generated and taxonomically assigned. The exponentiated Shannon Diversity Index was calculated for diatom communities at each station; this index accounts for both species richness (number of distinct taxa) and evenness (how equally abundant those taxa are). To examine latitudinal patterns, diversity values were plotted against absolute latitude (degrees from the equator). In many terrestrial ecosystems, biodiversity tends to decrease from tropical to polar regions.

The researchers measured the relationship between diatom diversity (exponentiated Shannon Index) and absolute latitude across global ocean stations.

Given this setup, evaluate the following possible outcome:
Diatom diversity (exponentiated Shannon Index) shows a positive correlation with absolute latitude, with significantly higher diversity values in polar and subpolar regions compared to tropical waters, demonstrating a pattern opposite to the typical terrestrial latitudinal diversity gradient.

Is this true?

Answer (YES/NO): NO